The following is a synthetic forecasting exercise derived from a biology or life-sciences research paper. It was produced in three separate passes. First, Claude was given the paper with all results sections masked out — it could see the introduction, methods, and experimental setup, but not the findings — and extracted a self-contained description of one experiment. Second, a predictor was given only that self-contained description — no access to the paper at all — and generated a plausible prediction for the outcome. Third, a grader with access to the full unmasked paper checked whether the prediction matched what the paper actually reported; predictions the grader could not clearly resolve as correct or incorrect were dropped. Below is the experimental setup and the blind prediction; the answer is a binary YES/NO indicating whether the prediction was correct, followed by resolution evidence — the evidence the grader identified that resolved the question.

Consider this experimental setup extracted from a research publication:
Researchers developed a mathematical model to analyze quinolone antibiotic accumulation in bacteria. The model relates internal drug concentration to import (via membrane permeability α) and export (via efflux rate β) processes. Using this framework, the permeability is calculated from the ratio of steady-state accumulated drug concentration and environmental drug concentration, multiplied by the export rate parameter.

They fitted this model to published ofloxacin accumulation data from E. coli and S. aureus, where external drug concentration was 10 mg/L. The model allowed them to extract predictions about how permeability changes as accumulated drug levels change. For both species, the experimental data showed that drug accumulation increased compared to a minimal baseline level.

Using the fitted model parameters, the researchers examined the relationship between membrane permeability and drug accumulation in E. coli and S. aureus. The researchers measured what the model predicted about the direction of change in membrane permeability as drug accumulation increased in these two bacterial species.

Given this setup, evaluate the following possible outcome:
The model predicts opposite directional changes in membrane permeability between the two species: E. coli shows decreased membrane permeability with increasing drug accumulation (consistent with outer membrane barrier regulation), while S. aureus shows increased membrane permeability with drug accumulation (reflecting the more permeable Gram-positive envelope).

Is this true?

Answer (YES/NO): NO